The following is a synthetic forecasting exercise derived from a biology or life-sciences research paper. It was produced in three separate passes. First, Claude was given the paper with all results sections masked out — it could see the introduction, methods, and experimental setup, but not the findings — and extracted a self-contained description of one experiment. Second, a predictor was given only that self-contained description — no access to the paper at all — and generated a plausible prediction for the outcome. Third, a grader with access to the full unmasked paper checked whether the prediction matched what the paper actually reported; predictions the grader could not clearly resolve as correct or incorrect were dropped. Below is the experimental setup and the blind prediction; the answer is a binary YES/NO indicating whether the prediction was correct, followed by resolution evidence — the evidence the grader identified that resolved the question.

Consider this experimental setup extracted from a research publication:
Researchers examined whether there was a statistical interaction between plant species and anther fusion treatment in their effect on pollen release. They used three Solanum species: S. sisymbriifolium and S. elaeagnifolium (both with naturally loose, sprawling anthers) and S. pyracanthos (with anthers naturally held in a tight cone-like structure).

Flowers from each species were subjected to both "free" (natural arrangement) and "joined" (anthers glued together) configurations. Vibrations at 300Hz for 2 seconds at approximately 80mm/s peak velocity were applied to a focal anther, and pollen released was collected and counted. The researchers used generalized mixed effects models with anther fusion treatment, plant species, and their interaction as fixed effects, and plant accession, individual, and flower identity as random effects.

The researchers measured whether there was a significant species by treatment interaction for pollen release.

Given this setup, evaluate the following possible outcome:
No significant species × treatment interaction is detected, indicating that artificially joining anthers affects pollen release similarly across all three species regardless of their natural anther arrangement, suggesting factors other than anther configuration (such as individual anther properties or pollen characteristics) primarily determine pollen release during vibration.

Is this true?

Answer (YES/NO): NO